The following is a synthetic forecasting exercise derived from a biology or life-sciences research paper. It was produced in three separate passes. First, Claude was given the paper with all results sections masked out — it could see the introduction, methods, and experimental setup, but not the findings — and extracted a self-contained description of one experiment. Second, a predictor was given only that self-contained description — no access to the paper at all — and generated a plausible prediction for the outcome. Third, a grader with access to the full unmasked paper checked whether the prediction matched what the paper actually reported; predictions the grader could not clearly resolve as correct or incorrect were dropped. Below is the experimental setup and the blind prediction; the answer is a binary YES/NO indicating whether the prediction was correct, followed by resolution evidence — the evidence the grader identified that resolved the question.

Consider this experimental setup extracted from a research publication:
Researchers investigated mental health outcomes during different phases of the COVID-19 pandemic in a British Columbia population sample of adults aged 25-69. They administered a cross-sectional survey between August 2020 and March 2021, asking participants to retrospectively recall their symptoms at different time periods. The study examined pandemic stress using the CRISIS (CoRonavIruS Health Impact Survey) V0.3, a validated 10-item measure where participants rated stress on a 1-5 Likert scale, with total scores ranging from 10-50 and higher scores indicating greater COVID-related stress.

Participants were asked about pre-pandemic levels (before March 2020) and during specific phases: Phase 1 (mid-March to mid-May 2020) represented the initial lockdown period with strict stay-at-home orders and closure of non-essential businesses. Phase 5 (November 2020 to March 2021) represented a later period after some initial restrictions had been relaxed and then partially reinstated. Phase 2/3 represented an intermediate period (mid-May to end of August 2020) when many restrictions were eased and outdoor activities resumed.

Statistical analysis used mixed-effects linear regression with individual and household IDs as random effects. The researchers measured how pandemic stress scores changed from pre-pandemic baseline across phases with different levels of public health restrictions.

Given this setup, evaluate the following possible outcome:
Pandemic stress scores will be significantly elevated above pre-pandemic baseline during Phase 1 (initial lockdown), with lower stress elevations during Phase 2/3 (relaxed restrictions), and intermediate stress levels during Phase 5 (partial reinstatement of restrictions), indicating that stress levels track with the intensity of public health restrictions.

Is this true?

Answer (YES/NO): YES